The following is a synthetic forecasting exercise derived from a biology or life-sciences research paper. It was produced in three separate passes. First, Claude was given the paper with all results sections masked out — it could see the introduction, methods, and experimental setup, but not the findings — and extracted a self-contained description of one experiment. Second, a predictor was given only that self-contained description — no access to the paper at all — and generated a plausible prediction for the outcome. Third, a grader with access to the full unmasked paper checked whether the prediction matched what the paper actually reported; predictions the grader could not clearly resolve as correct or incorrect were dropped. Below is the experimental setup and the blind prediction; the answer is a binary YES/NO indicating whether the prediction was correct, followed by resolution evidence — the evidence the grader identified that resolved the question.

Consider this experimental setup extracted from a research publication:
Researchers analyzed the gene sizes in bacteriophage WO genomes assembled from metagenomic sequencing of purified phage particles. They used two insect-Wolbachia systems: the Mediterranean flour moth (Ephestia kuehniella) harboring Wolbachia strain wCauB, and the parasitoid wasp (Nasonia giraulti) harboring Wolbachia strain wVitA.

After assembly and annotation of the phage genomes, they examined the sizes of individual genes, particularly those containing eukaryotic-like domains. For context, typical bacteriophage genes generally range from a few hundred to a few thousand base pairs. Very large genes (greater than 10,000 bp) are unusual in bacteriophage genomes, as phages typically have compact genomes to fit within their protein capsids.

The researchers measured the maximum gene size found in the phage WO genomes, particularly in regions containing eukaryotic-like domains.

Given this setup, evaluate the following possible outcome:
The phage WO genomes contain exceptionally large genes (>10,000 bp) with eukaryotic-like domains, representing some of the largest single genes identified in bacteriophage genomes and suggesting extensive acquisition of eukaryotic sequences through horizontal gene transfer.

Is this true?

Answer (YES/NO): YES